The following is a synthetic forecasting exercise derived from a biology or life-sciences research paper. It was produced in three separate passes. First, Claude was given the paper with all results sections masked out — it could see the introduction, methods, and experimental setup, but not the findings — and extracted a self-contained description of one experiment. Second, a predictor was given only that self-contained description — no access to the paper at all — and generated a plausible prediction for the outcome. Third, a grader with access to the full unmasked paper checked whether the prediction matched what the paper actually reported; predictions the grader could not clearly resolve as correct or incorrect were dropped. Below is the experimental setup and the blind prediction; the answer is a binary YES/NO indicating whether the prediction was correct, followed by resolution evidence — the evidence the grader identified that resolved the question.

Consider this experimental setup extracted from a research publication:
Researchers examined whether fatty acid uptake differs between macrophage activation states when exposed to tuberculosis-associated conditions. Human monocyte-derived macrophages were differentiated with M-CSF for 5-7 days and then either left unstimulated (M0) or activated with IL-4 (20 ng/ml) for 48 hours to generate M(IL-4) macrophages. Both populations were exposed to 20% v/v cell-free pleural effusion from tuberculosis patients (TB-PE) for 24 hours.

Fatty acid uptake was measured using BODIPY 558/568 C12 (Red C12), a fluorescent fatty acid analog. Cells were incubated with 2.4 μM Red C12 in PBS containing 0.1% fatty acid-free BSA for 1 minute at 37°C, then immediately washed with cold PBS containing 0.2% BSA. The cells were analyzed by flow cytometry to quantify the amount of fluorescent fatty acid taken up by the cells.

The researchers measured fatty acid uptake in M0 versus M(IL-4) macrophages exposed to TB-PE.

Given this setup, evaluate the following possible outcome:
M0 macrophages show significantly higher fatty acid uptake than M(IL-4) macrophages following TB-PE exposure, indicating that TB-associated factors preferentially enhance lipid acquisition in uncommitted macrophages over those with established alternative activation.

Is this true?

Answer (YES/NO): NO